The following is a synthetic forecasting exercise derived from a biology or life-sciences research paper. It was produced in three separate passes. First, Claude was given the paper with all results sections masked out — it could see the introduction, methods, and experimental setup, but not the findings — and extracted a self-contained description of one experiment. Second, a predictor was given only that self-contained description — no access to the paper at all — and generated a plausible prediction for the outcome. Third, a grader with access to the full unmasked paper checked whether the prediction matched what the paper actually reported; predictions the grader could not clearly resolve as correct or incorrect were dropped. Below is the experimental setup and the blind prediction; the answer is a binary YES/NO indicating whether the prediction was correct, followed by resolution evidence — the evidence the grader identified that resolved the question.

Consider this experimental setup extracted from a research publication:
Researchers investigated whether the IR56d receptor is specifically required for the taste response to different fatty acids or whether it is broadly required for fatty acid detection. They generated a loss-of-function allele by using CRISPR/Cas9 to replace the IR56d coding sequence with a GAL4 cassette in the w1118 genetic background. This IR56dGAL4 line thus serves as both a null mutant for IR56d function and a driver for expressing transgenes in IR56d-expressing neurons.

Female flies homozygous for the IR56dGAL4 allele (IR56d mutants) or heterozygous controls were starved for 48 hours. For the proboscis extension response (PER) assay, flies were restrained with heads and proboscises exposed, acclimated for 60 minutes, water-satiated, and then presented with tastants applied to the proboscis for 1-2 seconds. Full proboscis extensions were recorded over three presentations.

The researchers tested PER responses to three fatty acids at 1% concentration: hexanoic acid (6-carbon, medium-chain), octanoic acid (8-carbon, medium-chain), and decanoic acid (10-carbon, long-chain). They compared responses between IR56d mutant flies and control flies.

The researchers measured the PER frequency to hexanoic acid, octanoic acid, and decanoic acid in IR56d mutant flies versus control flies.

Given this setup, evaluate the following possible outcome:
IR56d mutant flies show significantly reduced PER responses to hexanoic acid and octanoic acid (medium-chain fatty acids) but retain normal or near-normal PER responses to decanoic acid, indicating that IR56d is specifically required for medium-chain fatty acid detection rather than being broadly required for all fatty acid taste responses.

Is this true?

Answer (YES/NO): YES